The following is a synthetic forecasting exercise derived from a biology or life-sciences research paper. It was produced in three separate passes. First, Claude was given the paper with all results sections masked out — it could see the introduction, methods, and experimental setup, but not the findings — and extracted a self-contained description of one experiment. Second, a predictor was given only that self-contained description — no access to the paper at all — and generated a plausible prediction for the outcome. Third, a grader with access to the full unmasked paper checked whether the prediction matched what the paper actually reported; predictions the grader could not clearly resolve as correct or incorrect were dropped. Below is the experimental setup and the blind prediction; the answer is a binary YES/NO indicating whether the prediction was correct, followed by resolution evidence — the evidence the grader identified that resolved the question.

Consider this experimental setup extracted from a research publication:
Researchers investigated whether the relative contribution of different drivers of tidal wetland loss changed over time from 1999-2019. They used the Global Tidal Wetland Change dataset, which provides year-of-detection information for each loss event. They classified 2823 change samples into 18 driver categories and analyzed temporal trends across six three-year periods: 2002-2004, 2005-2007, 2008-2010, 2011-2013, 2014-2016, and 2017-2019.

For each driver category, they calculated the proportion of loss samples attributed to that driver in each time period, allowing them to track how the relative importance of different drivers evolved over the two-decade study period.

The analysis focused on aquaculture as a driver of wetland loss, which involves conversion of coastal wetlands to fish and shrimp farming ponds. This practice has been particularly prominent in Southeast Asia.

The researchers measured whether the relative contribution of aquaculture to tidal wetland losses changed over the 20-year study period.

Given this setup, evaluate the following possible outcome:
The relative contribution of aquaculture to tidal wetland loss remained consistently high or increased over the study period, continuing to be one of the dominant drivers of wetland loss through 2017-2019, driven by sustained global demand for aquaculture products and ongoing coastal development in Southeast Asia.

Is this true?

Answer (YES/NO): NO